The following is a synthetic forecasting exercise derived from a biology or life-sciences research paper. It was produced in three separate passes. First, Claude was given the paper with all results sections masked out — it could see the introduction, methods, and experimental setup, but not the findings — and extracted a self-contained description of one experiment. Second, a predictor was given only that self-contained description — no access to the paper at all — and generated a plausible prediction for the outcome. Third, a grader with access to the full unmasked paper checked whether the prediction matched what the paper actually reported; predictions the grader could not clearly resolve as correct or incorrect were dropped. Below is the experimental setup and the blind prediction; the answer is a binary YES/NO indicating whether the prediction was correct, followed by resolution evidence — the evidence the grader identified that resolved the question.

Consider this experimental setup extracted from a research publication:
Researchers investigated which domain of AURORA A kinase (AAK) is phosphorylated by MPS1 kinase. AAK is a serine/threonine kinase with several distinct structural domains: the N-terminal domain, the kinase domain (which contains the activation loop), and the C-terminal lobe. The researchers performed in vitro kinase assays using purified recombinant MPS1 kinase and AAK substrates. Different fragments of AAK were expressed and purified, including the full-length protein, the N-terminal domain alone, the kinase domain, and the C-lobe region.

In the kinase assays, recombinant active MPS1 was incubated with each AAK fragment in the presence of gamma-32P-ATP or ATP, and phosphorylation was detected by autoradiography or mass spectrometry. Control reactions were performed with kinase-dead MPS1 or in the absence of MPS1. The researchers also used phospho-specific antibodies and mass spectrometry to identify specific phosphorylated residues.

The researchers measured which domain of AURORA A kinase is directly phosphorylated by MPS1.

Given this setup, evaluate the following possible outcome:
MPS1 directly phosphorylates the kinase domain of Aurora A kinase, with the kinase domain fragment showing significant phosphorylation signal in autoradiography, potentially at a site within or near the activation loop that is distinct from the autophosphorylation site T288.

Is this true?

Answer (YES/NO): NO